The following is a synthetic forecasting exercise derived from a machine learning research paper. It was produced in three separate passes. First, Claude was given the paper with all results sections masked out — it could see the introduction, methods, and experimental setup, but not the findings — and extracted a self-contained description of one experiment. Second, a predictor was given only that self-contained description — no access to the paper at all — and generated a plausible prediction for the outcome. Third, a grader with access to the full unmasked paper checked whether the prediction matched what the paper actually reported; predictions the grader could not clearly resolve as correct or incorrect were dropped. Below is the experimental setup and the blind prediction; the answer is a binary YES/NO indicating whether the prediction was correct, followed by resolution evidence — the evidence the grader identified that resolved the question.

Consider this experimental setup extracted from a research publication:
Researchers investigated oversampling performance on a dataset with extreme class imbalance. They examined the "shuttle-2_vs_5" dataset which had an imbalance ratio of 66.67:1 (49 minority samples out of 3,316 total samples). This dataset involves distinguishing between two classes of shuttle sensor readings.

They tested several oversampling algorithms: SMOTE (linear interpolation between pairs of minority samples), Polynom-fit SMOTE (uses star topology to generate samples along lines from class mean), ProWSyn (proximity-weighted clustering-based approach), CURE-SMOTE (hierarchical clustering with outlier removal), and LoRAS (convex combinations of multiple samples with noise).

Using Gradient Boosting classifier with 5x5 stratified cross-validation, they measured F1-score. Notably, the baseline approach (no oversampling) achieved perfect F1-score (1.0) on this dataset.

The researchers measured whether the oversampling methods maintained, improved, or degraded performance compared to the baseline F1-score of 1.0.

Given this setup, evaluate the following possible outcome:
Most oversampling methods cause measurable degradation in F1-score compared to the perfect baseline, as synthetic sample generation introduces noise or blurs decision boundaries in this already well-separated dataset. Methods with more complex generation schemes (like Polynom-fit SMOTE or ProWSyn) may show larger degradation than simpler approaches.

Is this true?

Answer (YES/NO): NO